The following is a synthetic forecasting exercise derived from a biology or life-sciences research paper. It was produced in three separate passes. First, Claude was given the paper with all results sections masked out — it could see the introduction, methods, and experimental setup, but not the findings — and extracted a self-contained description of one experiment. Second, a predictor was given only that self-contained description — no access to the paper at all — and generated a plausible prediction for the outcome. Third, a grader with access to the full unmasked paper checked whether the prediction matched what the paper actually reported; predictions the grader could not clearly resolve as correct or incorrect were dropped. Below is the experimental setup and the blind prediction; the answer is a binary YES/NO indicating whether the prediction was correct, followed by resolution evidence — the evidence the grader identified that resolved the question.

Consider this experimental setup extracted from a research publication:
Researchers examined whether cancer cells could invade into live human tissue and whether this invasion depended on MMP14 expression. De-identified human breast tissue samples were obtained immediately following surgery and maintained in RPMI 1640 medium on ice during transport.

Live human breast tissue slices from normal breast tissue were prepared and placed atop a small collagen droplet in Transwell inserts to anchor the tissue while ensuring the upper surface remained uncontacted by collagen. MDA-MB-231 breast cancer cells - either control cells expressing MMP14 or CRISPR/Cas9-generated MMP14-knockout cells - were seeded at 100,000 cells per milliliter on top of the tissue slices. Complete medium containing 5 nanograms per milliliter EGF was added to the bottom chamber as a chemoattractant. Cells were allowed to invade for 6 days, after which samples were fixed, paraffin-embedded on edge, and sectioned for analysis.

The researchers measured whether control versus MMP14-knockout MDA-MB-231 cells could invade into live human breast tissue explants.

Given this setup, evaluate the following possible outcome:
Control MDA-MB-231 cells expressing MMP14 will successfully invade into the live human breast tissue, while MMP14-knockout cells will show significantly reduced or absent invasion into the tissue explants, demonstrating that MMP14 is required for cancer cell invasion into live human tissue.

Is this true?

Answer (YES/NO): YES